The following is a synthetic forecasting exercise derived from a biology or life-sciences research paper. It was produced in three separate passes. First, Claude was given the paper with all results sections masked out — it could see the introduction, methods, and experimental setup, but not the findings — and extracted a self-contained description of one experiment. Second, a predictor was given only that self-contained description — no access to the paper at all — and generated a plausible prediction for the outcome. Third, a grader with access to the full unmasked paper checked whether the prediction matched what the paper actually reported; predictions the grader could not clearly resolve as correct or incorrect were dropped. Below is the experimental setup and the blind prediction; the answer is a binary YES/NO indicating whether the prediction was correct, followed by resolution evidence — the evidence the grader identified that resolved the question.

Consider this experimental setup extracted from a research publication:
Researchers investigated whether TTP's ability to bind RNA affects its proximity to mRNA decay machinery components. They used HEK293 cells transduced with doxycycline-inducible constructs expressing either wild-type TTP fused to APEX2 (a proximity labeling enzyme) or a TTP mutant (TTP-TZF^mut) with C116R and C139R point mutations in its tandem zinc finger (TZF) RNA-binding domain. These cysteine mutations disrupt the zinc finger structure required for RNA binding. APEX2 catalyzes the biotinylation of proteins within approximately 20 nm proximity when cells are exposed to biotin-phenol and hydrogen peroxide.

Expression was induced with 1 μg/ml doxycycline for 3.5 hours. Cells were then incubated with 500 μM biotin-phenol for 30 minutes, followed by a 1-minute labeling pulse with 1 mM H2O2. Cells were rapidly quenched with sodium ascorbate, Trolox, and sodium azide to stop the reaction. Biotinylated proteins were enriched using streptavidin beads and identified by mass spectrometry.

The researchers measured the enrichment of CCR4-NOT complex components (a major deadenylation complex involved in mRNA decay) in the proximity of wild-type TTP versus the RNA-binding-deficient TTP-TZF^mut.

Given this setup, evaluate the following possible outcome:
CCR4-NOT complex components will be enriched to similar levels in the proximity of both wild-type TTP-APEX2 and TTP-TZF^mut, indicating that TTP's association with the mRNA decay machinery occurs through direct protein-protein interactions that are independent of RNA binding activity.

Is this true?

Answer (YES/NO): NO